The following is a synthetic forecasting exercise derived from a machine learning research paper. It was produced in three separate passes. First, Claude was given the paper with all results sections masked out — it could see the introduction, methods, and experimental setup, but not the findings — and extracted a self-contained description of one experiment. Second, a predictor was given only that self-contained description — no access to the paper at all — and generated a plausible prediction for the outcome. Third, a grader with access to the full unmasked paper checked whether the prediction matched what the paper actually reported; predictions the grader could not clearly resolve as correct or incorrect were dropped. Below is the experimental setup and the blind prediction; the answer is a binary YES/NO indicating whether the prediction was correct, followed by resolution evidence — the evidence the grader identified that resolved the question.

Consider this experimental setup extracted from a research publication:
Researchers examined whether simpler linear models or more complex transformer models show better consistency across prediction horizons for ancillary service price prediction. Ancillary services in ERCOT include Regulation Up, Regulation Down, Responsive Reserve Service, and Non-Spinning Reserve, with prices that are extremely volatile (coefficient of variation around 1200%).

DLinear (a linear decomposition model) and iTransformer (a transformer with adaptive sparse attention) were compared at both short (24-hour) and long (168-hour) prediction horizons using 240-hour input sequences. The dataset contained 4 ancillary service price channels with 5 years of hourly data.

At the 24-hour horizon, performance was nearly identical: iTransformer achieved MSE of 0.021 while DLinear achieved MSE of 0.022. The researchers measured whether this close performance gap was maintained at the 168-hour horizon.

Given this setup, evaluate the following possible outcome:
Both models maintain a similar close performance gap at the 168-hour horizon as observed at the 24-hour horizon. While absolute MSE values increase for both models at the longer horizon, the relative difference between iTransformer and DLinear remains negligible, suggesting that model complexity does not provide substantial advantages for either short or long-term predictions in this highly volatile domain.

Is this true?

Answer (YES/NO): NO